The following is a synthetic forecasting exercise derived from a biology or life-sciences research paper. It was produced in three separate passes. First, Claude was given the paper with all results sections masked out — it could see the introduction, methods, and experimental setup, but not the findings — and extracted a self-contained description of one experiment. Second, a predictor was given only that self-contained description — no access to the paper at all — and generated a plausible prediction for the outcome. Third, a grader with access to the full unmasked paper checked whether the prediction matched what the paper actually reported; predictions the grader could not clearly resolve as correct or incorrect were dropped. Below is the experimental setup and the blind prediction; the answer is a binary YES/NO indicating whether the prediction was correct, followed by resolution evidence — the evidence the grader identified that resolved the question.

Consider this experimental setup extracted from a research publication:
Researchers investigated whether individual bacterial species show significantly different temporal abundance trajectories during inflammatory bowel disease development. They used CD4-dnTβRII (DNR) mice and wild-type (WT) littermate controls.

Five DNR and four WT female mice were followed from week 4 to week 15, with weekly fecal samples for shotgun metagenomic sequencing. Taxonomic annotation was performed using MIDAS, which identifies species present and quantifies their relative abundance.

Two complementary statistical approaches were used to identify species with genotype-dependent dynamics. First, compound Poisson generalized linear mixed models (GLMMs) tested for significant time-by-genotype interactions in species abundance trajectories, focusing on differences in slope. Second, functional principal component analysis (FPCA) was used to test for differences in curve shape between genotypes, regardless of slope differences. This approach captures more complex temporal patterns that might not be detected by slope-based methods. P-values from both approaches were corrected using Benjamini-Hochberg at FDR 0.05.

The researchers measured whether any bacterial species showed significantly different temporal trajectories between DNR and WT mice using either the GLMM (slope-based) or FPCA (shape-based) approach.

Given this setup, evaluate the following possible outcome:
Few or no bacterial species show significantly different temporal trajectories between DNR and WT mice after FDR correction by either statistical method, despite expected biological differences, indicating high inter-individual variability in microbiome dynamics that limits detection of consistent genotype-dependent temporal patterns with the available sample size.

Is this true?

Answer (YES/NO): NO